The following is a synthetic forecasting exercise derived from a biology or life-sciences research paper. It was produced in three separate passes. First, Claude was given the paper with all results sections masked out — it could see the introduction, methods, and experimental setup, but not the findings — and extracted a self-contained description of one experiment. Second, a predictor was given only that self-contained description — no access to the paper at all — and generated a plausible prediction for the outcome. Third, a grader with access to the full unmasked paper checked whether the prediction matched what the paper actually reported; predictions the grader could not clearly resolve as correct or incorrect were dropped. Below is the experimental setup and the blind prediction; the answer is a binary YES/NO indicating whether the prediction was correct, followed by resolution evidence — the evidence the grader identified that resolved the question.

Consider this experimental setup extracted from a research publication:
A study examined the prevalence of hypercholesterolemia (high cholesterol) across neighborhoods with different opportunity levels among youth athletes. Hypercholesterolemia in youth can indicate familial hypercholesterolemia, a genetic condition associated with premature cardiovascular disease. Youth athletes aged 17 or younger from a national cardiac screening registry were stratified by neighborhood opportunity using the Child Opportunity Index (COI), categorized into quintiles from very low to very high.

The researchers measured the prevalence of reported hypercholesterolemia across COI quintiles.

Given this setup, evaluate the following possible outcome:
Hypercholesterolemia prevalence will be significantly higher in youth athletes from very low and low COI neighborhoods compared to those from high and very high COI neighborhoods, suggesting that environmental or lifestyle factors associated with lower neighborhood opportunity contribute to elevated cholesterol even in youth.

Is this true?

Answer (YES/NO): NO